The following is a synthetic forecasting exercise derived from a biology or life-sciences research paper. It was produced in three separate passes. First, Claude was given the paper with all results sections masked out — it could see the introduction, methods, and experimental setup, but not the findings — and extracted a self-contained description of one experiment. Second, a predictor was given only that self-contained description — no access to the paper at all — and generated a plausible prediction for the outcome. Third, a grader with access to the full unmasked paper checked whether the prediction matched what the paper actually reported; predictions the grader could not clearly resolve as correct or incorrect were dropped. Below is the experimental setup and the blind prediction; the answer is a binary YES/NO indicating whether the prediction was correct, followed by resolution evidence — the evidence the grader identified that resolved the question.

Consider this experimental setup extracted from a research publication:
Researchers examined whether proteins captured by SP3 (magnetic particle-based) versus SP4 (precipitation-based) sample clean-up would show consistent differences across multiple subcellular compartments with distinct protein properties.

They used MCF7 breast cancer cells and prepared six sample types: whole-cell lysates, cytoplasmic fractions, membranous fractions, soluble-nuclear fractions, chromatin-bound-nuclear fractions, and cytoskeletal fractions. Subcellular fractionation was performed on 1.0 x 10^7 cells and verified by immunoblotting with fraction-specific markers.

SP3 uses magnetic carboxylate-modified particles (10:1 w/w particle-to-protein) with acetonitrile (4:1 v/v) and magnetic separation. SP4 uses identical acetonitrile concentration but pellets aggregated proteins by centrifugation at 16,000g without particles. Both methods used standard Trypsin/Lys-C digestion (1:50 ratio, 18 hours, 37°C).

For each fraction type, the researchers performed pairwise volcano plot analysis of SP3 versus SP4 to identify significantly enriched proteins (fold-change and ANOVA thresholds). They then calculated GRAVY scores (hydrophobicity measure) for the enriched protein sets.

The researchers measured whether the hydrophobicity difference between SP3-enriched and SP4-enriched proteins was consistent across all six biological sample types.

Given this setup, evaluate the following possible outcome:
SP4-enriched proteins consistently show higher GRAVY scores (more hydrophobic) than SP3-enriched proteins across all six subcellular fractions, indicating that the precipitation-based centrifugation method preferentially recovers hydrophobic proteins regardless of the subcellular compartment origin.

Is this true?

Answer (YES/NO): NO